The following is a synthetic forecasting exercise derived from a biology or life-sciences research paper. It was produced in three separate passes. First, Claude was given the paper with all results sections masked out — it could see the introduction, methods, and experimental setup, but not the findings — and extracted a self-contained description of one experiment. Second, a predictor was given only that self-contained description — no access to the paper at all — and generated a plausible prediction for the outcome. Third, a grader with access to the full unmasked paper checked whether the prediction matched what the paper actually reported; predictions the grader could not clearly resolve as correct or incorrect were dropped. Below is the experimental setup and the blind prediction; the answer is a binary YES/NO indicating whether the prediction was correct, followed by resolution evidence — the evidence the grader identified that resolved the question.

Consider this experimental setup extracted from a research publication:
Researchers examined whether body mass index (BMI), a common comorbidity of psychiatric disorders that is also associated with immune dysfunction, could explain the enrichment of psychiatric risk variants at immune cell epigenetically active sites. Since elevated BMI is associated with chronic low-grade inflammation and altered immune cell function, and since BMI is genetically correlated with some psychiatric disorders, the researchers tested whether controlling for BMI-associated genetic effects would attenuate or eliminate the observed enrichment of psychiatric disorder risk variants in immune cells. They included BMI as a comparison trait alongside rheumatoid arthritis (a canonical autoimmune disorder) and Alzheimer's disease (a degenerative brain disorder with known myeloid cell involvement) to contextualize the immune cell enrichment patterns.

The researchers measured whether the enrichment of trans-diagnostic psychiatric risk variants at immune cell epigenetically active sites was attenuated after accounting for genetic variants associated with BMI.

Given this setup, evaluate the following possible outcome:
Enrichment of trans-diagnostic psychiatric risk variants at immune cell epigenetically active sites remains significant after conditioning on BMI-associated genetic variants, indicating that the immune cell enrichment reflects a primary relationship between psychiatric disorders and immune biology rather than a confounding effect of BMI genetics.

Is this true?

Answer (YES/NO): YES